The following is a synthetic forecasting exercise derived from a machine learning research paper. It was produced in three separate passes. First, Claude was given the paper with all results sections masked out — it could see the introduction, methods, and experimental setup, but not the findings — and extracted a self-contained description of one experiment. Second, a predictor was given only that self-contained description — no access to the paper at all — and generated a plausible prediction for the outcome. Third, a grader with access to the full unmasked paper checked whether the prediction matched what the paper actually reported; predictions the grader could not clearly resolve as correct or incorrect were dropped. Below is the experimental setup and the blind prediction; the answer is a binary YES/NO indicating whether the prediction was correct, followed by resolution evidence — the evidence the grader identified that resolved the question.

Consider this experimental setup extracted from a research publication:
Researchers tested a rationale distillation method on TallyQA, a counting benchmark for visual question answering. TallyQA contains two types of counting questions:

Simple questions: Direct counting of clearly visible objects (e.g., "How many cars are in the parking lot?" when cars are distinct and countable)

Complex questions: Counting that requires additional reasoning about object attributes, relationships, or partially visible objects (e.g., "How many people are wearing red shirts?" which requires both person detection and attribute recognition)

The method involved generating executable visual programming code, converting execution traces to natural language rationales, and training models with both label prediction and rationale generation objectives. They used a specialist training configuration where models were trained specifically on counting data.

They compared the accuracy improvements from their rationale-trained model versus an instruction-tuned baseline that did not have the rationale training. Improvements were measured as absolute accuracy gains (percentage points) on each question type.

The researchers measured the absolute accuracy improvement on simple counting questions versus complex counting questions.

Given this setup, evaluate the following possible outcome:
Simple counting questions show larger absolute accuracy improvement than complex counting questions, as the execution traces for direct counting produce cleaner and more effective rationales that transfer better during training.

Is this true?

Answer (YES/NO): YES